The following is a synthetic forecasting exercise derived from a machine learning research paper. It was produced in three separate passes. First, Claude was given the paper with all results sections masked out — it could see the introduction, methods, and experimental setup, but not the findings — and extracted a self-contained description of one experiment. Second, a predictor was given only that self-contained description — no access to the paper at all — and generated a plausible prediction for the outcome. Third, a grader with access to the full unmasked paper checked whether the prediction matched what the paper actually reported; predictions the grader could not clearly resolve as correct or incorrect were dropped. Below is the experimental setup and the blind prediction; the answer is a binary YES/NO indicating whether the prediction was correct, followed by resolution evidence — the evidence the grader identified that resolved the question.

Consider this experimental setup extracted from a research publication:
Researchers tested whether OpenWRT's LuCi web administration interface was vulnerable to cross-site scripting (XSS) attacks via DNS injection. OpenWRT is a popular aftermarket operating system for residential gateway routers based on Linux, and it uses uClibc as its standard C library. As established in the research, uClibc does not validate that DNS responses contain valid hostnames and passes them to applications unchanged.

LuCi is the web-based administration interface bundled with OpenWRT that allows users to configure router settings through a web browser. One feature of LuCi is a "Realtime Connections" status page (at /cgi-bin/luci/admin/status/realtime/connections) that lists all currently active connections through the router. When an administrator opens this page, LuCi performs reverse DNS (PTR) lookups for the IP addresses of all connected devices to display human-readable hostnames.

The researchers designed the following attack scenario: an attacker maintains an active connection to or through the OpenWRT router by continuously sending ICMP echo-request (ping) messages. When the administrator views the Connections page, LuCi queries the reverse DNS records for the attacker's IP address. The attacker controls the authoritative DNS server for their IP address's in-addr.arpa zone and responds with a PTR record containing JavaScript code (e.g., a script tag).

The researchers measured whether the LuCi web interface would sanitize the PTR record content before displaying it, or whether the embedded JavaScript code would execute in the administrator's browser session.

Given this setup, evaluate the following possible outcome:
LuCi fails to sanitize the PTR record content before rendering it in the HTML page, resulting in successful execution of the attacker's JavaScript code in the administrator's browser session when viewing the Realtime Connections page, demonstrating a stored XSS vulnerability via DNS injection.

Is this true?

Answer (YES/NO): YES